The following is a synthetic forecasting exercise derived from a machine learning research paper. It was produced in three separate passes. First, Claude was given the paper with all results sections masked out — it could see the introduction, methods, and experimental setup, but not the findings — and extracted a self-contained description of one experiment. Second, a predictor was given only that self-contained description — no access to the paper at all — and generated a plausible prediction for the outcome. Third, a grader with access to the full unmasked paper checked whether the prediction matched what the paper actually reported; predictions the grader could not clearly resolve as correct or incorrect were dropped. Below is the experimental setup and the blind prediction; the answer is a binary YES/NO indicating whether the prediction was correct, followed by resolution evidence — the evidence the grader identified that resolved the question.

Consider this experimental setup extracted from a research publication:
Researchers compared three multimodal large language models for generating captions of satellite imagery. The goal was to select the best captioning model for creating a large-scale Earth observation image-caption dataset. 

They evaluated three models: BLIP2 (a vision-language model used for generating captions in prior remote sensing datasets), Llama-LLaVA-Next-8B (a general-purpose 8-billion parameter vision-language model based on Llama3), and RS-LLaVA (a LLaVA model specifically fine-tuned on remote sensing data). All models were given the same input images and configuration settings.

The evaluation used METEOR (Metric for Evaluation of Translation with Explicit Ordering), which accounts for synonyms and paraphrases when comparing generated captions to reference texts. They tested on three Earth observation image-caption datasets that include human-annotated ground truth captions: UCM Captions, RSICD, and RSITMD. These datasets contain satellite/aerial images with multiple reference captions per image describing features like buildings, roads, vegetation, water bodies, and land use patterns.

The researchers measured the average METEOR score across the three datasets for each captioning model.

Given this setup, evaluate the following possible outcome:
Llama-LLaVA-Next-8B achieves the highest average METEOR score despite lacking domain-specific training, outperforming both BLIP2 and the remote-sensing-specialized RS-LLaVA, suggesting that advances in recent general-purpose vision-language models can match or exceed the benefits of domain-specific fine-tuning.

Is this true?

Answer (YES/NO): YES